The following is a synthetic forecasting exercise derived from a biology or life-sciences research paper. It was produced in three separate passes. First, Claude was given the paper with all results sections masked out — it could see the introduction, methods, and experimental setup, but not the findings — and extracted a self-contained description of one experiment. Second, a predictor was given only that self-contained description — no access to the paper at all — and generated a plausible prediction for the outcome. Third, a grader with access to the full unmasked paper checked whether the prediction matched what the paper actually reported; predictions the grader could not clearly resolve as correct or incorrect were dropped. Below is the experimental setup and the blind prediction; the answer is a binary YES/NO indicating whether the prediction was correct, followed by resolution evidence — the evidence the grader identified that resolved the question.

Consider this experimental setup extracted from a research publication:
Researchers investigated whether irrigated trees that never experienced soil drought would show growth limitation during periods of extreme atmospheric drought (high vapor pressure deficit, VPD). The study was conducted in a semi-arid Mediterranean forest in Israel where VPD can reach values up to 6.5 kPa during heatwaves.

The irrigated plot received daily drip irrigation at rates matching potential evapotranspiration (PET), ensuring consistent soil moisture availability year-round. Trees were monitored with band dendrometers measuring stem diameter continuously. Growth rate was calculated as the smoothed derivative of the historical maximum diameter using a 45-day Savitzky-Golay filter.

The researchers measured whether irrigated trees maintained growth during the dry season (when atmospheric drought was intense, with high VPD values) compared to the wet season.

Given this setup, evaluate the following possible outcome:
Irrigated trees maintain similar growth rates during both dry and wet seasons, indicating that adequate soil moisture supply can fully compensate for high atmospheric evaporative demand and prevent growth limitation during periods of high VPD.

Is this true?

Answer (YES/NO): NO